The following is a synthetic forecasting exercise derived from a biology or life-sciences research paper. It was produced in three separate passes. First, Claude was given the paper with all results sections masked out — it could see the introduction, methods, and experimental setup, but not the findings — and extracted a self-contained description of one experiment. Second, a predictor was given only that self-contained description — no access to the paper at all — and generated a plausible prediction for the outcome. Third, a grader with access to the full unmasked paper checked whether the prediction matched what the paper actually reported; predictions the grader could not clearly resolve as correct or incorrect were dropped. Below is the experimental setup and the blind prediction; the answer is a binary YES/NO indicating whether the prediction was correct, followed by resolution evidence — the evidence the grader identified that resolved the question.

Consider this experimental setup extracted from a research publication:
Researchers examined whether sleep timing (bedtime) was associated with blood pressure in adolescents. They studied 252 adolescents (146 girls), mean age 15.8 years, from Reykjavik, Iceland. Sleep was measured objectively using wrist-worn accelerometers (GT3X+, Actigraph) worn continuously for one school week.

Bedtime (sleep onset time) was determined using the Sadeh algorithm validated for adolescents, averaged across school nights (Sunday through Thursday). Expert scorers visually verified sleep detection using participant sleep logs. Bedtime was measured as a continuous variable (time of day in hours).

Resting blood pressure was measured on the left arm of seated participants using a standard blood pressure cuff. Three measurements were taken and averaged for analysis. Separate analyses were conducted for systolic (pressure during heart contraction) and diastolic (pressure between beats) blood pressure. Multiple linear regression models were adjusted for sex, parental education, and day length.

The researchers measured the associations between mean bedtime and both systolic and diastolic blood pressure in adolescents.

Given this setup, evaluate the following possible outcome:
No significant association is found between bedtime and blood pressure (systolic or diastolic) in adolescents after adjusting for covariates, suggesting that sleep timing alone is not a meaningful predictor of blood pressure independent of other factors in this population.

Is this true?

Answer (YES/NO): YES